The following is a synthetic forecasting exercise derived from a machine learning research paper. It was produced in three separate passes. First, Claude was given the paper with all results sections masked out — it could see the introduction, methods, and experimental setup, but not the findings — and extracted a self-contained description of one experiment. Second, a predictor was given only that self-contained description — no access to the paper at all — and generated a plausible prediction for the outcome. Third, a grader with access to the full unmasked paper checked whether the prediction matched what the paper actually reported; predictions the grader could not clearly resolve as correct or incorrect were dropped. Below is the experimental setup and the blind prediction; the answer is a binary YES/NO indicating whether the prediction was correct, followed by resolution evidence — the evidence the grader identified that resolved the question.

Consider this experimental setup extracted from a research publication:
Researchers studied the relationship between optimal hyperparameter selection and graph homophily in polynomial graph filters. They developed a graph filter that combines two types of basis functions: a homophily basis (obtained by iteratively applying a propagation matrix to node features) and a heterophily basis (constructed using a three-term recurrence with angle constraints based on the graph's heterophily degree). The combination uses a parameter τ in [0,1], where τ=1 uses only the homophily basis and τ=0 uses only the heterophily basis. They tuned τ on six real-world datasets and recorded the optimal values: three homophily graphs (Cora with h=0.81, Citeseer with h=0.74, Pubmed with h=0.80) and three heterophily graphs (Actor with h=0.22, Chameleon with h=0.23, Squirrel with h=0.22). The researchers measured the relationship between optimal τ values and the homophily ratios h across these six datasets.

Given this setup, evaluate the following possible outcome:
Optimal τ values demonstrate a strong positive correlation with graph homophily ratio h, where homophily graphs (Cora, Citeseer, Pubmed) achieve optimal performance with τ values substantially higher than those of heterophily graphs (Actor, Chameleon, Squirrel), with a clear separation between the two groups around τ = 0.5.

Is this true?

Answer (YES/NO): NO